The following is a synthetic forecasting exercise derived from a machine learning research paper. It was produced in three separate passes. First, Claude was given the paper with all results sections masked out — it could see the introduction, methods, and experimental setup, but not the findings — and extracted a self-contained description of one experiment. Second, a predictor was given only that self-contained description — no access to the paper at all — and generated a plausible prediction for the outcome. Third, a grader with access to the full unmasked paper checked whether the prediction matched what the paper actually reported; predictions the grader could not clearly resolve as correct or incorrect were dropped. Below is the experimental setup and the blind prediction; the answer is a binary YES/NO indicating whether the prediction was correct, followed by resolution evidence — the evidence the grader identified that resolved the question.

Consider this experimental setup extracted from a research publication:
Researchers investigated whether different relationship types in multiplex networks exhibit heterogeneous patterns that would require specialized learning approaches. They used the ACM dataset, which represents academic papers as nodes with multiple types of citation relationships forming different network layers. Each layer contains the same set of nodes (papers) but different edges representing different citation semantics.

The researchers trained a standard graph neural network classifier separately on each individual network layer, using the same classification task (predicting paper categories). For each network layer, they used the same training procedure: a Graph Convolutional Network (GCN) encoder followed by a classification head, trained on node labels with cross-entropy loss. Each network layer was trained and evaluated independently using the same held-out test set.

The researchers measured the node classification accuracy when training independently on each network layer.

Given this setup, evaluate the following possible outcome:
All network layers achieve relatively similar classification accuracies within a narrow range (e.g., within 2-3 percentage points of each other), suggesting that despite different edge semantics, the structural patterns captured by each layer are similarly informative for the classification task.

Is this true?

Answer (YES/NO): NO